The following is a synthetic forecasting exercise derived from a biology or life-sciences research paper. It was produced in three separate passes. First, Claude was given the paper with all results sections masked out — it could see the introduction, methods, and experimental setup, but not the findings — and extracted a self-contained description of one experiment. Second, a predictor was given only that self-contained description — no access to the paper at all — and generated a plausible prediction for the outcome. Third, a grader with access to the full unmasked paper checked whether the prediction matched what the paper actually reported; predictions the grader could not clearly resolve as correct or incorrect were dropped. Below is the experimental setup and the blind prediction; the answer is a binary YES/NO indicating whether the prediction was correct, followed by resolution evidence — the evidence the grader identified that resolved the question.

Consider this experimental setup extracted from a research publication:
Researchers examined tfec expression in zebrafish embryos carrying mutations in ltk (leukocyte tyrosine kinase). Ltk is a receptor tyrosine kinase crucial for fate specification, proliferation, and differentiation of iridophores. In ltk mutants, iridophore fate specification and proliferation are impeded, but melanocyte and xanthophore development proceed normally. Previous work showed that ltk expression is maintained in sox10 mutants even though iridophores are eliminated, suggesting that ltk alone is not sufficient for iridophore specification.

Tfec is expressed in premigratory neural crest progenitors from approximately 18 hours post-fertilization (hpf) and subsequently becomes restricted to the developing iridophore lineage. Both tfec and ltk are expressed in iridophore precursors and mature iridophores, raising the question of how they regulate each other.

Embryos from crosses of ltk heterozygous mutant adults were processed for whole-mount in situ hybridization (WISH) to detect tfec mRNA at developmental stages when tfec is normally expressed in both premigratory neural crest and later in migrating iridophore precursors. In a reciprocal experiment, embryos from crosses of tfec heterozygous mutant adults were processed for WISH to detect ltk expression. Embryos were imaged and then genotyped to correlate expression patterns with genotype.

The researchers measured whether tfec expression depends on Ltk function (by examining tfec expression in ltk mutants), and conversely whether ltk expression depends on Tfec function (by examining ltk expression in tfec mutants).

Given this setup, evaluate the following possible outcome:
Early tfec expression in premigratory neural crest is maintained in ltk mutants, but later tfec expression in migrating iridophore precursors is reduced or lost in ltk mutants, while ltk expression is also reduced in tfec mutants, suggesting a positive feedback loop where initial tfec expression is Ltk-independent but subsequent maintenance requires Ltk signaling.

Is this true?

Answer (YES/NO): YES